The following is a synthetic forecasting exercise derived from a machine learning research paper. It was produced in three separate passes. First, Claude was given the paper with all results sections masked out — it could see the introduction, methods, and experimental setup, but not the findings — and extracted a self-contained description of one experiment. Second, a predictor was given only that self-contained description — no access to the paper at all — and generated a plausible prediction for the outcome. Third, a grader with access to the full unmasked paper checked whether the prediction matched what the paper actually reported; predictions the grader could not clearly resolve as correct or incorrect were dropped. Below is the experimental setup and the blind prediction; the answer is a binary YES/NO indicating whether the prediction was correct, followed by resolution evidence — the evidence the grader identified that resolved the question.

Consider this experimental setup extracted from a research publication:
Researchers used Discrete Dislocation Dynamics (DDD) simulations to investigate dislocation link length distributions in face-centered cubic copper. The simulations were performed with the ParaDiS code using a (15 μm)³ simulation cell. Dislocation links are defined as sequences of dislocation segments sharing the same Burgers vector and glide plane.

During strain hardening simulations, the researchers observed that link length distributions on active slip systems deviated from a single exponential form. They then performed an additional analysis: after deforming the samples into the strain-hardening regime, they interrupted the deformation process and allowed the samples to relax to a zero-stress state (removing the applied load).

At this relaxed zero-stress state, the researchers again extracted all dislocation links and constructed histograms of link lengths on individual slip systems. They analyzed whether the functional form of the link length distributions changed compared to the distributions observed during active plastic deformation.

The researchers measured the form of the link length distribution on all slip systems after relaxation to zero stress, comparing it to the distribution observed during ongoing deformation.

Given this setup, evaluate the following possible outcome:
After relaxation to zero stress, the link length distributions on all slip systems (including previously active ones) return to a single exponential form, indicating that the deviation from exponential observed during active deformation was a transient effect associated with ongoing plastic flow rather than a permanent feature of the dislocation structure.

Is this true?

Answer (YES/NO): YES